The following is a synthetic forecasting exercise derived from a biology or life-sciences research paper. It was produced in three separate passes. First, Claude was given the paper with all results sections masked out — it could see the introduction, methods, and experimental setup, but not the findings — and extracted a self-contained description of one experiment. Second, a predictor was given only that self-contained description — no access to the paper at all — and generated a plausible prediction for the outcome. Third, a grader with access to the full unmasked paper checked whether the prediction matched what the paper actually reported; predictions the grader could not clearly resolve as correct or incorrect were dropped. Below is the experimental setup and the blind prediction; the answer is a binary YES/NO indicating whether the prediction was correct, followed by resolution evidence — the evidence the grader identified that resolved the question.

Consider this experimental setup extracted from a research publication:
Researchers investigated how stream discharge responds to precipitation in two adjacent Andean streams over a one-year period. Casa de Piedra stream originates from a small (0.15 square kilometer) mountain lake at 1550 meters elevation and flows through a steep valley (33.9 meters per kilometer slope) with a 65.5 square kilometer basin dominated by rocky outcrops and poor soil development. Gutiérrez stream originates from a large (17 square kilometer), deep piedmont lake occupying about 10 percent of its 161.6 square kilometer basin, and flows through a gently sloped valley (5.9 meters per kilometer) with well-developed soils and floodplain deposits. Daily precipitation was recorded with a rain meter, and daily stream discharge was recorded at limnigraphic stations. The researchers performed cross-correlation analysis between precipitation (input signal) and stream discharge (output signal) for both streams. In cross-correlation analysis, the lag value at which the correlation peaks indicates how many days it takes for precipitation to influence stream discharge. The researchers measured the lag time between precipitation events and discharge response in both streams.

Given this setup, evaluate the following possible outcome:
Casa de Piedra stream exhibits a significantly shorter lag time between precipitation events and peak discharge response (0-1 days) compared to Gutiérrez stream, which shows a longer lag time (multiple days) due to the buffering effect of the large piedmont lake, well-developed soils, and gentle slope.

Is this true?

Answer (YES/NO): NO